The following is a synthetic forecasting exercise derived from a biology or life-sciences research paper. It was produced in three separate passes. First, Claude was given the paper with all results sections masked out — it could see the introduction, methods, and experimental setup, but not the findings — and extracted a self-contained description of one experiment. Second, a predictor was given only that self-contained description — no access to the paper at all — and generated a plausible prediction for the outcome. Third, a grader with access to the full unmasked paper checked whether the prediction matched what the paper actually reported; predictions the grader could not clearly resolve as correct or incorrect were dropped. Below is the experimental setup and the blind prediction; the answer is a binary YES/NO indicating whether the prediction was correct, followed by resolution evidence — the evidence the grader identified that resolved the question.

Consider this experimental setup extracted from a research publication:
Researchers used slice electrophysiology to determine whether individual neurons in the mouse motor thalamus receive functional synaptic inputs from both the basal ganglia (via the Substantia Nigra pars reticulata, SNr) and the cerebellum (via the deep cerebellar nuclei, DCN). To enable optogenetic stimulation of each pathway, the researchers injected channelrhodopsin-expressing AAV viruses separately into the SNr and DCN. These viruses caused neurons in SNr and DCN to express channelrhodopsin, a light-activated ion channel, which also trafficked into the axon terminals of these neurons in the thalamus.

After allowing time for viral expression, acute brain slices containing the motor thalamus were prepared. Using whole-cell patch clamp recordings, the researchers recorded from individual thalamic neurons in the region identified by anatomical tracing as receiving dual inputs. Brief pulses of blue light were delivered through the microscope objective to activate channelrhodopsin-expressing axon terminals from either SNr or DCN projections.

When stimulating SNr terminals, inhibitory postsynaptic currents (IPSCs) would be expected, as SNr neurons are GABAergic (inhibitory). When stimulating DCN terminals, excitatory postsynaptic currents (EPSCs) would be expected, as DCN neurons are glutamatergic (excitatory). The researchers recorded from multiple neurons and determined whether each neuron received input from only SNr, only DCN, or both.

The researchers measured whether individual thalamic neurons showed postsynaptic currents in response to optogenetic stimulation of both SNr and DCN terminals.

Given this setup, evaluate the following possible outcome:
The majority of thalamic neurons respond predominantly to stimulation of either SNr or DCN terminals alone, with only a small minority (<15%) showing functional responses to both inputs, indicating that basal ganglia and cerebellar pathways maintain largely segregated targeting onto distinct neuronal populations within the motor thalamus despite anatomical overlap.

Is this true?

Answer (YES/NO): NO